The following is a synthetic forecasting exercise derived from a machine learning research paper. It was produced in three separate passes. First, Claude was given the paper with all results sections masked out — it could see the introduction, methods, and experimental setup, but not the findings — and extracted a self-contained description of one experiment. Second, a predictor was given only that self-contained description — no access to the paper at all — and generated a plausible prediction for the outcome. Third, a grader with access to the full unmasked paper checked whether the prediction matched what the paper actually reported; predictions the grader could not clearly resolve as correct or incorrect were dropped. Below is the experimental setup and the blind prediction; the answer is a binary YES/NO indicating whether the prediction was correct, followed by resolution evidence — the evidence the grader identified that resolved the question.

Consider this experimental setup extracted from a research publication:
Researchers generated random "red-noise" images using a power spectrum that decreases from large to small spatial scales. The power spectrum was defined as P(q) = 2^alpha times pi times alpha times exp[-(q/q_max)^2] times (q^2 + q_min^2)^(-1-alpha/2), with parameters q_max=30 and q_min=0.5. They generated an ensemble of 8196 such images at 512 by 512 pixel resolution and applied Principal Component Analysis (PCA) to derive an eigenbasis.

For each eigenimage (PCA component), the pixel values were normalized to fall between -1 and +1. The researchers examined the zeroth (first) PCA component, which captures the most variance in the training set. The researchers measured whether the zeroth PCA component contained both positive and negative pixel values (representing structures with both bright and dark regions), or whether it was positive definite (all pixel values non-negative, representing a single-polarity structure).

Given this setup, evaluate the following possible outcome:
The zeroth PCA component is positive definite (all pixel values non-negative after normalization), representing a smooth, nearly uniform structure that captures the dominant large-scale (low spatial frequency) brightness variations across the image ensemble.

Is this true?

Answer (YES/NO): YES